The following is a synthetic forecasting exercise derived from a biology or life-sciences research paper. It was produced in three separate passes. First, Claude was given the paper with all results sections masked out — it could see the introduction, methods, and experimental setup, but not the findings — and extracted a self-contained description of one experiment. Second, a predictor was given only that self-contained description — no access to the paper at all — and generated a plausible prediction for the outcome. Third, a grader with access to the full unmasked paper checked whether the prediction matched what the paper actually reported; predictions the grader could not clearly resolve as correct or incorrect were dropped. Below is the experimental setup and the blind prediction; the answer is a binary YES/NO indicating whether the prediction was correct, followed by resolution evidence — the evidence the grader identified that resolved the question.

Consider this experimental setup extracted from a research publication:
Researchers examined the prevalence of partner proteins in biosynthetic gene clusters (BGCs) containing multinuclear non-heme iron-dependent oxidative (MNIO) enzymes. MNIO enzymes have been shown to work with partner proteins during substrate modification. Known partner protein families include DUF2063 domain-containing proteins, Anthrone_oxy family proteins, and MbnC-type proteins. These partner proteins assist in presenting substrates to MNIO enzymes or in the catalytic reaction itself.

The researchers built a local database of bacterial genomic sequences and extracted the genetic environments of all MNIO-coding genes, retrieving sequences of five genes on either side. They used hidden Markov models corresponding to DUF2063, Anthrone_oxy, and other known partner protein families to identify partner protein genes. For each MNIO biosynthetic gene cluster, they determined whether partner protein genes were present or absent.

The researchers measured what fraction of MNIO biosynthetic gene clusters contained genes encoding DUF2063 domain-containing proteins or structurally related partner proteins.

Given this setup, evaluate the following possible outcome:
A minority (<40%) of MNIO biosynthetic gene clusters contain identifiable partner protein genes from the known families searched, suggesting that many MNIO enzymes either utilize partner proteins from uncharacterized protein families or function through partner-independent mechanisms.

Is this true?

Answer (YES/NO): NO